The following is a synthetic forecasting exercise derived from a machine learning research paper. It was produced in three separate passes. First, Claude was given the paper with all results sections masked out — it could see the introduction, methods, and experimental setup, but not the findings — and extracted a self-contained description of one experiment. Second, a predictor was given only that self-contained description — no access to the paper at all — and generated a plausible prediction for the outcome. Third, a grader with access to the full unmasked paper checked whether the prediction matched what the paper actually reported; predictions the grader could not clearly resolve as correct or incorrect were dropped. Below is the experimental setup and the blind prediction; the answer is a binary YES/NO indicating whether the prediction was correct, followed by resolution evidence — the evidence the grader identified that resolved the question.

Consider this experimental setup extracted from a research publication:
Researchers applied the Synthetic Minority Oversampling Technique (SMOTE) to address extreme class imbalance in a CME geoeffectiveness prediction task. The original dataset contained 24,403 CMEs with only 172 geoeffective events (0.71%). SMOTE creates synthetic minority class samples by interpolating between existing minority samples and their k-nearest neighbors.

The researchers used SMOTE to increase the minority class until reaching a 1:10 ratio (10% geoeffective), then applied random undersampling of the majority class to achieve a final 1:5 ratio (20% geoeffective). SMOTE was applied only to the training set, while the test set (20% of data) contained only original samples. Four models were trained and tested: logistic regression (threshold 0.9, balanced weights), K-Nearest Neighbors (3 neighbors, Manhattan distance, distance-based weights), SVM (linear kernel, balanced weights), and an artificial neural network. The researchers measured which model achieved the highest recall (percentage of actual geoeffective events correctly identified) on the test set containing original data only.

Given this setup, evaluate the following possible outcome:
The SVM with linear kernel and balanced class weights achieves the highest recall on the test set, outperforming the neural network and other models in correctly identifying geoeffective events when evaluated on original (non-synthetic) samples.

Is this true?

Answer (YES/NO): YES